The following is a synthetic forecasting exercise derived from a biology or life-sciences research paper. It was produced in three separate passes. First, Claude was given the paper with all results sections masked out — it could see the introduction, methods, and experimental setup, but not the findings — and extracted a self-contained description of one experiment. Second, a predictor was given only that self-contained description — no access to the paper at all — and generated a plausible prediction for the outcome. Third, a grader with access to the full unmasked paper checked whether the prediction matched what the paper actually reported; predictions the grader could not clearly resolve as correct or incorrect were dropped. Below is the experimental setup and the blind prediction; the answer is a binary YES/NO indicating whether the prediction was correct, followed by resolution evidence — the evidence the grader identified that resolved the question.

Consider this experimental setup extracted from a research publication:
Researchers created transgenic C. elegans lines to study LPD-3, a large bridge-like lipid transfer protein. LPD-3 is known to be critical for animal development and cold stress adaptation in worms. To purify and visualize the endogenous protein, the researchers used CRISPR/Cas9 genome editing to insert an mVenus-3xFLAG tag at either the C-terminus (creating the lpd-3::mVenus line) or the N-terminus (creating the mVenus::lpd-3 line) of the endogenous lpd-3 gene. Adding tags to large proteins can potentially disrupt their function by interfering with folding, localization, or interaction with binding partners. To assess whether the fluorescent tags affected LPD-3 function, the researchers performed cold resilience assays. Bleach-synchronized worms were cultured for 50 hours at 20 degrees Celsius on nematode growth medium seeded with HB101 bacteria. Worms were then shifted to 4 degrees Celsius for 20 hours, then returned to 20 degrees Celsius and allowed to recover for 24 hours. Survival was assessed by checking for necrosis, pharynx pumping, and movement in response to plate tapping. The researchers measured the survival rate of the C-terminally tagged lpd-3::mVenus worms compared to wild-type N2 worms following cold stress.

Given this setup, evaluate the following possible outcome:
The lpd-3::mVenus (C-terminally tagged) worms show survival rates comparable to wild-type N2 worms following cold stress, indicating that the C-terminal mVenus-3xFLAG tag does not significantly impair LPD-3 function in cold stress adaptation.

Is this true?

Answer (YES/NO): YES